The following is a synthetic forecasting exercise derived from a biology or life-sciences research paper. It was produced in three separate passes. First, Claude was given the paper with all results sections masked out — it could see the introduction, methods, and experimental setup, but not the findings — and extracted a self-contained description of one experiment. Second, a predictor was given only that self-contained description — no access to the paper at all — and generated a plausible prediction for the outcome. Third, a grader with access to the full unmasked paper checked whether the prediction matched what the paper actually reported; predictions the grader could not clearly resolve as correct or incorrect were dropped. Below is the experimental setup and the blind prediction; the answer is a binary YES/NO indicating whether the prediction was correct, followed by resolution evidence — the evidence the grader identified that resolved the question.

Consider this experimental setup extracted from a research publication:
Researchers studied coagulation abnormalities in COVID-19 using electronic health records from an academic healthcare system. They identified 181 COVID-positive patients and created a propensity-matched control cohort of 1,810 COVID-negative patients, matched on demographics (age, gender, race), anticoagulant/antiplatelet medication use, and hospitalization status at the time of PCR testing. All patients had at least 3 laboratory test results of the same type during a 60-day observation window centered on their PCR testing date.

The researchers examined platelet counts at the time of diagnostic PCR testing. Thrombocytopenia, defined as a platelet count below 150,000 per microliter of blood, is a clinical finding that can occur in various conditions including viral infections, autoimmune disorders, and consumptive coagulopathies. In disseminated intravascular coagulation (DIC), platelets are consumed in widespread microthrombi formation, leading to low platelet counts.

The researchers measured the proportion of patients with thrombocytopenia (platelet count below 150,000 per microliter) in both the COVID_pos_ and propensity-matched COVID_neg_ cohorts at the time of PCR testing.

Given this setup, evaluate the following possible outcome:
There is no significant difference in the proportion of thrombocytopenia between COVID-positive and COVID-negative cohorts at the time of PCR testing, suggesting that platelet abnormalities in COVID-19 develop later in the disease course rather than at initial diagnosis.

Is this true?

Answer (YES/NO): YES